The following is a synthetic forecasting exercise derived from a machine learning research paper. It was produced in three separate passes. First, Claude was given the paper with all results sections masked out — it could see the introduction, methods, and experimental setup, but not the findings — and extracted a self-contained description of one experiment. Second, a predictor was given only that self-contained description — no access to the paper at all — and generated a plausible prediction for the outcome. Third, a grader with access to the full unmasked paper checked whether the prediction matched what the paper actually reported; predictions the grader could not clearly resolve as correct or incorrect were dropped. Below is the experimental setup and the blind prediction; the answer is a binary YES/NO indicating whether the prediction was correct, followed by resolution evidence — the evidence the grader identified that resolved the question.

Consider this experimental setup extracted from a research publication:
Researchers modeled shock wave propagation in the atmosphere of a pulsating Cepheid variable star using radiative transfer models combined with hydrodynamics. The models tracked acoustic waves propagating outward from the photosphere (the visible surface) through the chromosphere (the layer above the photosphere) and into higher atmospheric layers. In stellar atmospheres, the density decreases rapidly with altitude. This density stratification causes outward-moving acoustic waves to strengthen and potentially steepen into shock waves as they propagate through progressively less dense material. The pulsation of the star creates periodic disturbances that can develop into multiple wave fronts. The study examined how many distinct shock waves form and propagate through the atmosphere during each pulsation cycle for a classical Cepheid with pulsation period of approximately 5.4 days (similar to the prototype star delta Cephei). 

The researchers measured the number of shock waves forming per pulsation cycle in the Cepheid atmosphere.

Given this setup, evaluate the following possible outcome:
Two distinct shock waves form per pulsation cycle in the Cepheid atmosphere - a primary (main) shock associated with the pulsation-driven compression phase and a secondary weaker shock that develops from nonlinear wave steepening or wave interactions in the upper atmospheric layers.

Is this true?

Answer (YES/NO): NO